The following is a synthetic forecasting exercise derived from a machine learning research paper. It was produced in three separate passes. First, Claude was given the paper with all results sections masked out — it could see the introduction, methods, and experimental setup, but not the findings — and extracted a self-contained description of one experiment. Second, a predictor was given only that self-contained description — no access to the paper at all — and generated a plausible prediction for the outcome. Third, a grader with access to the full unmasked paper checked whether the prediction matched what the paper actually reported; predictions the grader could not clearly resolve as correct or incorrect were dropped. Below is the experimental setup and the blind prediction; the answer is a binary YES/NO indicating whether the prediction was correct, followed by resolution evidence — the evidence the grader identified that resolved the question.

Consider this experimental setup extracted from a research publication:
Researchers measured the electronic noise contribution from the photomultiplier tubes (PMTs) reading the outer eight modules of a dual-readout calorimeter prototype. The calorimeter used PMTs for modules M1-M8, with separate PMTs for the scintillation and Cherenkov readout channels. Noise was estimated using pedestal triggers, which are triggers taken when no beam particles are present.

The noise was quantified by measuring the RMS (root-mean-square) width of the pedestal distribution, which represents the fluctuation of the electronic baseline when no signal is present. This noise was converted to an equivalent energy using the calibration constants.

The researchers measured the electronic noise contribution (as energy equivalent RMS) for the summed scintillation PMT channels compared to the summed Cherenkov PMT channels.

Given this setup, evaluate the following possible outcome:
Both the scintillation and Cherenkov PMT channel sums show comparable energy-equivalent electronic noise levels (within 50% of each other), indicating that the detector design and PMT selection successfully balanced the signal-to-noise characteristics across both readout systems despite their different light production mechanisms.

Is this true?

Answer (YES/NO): YES